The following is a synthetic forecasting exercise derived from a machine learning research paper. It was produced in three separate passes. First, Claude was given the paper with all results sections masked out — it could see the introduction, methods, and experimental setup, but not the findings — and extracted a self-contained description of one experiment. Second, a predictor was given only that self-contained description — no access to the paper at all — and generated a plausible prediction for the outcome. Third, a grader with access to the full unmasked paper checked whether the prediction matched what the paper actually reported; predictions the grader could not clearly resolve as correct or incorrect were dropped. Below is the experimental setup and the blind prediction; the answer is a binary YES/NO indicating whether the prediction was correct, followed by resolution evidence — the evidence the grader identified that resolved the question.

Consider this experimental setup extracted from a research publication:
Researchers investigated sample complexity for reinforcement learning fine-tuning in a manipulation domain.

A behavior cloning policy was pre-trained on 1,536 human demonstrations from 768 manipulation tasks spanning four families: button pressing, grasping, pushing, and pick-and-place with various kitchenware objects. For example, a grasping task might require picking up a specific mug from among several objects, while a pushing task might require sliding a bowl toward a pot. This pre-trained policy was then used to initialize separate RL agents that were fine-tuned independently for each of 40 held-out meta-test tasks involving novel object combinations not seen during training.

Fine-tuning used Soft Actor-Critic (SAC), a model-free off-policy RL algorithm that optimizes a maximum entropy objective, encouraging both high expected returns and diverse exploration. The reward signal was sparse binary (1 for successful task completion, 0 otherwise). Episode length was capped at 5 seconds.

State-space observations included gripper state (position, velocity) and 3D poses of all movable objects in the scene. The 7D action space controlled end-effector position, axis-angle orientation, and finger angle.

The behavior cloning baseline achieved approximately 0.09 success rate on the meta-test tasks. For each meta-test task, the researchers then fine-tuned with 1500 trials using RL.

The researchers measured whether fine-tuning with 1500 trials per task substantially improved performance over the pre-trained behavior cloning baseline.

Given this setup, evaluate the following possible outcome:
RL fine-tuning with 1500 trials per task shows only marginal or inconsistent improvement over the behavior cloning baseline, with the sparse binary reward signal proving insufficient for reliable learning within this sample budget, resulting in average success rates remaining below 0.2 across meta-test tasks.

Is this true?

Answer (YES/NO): YES